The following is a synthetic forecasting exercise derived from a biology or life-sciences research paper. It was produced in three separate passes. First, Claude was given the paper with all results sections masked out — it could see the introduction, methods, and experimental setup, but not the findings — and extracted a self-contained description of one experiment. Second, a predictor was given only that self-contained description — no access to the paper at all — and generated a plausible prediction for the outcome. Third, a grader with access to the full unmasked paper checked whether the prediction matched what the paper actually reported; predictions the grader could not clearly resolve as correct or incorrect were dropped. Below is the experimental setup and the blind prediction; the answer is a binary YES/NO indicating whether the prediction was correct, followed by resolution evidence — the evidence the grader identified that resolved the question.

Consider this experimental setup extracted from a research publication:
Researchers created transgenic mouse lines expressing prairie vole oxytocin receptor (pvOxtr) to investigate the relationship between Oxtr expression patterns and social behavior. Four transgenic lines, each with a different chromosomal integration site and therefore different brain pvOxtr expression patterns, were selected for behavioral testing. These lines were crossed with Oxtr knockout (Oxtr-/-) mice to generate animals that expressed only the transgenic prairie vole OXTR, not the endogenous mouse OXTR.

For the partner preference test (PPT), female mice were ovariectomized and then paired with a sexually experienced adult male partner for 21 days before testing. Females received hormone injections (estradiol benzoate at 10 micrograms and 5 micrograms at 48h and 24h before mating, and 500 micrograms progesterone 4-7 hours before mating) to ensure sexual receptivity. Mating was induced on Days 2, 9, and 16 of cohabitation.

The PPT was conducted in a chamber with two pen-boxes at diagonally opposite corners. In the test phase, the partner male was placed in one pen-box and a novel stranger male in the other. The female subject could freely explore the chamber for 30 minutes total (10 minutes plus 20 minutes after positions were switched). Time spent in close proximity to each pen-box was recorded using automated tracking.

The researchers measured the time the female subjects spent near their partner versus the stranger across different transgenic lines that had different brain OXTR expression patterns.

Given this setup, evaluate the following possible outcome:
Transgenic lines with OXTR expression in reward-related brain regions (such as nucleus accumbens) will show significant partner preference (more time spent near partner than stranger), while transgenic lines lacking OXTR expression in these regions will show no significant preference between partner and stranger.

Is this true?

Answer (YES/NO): NO